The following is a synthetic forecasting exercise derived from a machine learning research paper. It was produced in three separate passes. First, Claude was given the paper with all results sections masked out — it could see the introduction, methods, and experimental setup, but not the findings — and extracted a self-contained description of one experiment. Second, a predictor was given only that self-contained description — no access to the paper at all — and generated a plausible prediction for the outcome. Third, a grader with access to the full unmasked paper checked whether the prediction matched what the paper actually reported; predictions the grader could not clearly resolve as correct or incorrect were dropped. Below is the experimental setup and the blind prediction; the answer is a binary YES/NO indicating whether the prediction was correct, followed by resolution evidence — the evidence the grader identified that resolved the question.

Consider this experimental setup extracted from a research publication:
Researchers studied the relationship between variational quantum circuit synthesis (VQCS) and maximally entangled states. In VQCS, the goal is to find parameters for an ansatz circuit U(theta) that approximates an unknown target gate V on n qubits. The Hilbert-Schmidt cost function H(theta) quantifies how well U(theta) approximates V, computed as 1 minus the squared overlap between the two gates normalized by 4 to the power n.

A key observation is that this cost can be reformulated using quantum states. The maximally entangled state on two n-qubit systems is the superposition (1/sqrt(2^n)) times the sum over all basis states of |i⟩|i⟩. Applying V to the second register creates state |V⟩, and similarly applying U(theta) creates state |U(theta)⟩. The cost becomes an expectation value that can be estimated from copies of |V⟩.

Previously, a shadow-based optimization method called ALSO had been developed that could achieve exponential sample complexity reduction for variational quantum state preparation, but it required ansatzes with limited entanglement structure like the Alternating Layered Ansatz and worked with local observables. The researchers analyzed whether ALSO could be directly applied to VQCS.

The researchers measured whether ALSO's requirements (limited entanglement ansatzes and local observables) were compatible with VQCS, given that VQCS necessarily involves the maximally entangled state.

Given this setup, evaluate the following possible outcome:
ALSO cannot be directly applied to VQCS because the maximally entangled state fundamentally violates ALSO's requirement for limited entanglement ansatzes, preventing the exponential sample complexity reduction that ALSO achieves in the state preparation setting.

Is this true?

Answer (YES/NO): YES